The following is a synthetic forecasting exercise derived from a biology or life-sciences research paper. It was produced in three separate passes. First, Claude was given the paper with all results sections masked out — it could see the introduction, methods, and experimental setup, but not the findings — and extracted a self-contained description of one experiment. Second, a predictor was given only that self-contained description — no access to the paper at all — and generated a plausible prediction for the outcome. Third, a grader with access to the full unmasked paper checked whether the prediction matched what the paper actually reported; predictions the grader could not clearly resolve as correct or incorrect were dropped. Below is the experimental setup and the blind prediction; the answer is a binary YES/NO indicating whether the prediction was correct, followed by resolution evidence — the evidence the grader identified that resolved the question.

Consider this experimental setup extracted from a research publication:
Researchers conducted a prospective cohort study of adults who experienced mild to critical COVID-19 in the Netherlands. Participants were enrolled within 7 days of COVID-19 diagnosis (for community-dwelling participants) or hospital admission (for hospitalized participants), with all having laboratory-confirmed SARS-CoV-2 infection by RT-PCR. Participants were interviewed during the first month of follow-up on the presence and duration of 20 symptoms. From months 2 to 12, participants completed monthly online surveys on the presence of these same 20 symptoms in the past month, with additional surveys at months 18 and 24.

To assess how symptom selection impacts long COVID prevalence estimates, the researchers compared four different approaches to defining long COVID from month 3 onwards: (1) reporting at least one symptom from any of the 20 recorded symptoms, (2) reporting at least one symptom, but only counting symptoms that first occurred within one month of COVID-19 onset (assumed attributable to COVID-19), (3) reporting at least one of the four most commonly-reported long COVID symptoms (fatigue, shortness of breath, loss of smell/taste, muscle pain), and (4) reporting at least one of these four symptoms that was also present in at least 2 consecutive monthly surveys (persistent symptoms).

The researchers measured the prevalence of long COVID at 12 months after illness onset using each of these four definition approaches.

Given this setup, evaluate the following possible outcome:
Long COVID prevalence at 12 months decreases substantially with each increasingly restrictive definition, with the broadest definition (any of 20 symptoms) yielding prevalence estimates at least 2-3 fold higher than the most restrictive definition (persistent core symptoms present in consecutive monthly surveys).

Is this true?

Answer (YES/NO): YES